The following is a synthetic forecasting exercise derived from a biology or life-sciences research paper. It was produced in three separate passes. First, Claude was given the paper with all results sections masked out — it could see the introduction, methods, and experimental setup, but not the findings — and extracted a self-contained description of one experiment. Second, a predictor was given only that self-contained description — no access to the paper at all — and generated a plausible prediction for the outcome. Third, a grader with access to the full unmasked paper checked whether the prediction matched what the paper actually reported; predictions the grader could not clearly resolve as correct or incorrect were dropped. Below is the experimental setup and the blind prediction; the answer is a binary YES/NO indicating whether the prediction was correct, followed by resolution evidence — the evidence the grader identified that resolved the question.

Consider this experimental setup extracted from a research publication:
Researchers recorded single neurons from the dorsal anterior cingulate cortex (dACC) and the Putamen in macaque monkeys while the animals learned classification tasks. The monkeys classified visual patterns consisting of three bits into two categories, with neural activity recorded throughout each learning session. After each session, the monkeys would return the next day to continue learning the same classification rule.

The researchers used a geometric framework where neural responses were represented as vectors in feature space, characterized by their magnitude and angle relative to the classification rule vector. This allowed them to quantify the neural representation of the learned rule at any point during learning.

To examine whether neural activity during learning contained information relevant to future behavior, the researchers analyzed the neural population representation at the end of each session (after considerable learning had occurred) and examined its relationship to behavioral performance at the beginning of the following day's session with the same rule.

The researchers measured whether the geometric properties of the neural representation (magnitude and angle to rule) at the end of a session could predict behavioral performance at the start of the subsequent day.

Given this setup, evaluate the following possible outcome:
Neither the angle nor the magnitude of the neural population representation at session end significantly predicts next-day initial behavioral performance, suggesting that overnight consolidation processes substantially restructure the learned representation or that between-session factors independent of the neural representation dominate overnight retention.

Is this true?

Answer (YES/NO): NO